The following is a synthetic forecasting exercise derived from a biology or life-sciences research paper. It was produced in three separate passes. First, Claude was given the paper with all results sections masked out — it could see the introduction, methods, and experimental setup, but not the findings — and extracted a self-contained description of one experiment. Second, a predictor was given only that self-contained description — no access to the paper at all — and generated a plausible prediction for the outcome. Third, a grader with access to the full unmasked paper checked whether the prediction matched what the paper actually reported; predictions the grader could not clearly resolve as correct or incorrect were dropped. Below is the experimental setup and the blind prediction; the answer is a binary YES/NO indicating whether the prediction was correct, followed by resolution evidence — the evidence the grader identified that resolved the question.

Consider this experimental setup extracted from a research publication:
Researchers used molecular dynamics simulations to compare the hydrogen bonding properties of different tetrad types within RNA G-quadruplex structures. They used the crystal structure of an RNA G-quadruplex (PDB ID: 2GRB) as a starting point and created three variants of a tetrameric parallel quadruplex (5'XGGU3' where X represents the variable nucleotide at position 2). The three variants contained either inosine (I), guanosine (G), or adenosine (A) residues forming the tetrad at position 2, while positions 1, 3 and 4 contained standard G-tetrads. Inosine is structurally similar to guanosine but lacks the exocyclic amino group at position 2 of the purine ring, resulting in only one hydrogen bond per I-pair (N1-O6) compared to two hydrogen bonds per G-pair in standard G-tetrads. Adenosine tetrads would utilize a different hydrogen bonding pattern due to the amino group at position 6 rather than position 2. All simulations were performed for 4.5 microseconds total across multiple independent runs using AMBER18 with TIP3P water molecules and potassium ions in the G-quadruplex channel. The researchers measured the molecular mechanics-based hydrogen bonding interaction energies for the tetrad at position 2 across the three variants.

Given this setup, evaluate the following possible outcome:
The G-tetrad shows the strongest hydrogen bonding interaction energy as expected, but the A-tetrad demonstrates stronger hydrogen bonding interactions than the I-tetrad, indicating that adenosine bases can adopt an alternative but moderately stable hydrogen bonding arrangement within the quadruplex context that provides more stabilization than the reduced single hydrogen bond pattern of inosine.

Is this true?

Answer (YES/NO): NO